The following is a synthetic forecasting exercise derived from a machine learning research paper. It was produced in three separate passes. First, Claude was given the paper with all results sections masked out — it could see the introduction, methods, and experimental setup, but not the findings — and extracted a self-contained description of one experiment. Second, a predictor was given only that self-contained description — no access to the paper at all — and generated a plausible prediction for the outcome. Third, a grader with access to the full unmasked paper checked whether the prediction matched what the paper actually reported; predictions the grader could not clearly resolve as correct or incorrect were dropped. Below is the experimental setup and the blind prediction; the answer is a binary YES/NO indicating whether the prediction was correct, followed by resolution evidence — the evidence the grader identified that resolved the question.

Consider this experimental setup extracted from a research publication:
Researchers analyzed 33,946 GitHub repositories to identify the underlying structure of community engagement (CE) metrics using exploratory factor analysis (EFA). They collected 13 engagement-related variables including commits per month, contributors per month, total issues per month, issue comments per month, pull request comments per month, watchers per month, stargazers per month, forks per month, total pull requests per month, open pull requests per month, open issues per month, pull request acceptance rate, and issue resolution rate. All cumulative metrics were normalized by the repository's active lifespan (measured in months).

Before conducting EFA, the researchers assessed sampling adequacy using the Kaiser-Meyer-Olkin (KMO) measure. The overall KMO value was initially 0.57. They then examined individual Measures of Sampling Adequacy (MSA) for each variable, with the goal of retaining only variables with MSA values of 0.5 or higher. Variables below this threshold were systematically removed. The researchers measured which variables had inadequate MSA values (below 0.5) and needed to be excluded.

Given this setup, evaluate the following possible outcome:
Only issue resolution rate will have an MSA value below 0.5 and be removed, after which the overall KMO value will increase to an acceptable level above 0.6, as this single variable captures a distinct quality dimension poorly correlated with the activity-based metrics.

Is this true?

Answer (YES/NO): NO